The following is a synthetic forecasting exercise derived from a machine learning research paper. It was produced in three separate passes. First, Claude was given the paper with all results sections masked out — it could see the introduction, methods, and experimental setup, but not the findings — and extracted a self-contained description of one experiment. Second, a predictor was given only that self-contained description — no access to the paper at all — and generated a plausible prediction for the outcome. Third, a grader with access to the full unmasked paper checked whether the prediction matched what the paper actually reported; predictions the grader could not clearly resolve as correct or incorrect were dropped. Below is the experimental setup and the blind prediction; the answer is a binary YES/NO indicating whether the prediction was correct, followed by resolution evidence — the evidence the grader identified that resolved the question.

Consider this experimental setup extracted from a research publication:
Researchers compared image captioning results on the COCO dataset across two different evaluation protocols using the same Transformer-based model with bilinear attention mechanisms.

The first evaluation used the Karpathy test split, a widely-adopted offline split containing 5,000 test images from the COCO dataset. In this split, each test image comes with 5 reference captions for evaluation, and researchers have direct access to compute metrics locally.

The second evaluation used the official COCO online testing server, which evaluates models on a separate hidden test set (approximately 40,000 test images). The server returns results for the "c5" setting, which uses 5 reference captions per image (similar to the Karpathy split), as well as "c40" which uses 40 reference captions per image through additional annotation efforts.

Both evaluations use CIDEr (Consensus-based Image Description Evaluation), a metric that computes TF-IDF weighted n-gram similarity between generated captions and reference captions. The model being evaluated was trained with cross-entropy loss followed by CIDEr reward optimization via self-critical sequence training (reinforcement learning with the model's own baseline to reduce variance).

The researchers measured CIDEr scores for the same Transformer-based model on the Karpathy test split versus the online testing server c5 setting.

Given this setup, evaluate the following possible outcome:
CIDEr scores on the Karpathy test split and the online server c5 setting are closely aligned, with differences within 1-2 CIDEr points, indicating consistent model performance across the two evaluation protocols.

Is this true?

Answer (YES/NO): NO